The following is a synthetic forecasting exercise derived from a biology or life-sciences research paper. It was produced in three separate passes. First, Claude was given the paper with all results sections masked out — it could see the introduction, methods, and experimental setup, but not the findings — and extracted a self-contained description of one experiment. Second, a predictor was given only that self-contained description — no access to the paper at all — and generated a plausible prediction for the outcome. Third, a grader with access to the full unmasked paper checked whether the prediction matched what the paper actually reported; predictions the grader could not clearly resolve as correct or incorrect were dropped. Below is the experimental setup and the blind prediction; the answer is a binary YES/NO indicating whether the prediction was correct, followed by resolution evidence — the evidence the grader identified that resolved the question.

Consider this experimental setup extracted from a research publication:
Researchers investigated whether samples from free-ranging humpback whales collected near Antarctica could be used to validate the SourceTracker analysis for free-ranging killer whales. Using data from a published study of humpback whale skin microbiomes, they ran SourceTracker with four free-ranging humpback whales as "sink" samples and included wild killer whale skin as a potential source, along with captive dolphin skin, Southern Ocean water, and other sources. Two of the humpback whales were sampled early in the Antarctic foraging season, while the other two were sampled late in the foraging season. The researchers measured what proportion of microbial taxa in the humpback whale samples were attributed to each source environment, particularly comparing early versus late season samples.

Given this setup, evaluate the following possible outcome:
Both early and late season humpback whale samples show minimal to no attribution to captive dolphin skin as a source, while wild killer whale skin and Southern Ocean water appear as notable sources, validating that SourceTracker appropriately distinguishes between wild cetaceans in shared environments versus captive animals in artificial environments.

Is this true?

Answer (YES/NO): NO